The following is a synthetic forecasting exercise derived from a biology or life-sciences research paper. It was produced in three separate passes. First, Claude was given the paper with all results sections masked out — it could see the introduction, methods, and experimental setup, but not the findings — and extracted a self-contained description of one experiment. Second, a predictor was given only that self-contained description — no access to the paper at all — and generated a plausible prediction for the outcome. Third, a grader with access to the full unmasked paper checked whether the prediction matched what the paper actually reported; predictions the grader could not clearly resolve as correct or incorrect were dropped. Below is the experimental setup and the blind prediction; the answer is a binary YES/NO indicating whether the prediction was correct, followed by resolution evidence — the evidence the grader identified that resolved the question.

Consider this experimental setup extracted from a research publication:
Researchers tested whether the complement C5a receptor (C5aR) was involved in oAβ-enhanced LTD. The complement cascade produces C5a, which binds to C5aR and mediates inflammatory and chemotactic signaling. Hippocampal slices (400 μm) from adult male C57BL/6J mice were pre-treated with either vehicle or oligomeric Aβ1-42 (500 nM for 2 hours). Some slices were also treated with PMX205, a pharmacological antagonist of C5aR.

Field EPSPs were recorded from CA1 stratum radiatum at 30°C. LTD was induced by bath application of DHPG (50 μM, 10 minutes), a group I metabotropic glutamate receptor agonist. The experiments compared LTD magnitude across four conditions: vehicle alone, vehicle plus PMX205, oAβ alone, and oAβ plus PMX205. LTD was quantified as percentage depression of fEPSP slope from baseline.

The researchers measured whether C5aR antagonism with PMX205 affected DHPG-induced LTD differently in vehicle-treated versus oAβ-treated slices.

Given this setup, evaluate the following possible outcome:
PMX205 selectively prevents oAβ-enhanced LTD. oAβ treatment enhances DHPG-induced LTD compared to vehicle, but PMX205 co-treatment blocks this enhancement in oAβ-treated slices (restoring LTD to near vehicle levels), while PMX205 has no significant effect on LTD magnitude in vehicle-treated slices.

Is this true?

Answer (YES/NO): YES